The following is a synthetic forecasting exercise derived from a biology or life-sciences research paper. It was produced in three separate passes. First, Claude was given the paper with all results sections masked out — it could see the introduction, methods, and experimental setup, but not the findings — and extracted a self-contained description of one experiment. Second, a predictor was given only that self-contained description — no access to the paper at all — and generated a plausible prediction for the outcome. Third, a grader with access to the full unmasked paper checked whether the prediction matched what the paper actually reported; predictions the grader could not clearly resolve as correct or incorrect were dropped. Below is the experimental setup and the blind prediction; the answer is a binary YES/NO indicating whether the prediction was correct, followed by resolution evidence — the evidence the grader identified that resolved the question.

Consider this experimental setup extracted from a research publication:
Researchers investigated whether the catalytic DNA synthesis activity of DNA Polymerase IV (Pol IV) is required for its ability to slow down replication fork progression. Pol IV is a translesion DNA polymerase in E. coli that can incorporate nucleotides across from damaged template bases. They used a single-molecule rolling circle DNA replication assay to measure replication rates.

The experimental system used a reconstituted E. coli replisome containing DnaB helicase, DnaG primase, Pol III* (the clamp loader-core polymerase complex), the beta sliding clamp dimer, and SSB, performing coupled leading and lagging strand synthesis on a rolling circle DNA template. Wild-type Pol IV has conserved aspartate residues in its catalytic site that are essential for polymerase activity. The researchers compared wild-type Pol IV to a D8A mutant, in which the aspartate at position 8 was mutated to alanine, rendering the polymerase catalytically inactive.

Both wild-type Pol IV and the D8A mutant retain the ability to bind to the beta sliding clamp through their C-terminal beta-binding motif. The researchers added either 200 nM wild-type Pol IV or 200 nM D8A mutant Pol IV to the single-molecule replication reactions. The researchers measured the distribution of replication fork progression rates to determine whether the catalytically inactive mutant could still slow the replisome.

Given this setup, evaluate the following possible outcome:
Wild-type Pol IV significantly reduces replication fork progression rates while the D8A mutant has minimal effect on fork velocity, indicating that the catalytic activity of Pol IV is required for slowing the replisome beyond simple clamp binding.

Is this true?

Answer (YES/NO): NO